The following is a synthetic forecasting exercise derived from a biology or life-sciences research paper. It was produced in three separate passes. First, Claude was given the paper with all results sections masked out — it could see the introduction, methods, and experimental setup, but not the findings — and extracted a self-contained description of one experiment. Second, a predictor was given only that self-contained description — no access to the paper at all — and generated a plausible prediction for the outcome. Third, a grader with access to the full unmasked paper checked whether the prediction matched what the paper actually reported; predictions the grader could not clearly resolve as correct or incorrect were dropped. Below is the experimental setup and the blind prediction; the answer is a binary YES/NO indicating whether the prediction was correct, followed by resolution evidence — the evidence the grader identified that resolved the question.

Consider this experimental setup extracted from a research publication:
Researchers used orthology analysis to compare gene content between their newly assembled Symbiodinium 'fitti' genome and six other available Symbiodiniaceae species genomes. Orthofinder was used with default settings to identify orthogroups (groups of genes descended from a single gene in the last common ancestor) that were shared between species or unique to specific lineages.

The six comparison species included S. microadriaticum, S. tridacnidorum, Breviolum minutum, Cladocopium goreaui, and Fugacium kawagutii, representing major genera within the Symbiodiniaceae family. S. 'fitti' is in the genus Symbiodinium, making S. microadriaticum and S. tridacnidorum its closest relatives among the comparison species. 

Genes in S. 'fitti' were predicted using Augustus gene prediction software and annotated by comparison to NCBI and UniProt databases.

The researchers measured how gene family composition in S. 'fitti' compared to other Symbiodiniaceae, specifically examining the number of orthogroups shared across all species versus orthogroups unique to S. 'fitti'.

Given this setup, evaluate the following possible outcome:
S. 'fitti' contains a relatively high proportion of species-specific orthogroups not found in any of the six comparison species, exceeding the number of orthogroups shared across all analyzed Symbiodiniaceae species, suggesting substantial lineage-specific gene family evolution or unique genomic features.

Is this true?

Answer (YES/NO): NO